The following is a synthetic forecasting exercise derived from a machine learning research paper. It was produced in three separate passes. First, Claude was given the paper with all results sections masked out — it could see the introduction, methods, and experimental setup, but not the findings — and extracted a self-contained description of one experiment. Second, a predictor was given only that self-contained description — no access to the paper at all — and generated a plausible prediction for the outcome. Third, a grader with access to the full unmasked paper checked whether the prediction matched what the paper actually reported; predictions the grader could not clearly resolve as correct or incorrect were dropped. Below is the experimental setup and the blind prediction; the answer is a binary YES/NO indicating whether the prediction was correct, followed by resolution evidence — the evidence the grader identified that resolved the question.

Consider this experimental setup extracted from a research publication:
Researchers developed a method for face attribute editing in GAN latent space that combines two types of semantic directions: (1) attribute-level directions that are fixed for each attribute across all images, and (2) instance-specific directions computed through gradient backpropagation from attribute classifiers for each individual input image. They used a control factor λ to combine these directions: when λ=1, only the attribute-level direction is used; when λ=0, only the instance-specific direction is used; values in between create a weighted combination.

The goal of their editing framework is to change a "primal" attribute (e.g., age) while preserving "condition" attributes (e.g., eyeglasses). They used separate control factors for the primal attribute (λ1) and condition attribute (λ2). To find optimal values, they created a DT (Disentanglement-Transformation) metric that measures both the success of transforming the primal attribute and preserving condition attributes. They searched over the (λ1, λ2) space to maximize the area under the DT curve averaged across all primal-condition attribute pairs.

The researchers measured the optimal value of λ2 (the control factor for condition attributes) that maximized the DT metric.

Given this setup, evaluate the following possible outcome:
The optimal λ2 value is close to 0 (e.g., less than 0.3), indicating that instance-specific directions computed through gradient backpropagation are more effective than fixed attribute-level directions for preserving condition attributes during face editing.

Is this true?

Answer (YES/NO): YES